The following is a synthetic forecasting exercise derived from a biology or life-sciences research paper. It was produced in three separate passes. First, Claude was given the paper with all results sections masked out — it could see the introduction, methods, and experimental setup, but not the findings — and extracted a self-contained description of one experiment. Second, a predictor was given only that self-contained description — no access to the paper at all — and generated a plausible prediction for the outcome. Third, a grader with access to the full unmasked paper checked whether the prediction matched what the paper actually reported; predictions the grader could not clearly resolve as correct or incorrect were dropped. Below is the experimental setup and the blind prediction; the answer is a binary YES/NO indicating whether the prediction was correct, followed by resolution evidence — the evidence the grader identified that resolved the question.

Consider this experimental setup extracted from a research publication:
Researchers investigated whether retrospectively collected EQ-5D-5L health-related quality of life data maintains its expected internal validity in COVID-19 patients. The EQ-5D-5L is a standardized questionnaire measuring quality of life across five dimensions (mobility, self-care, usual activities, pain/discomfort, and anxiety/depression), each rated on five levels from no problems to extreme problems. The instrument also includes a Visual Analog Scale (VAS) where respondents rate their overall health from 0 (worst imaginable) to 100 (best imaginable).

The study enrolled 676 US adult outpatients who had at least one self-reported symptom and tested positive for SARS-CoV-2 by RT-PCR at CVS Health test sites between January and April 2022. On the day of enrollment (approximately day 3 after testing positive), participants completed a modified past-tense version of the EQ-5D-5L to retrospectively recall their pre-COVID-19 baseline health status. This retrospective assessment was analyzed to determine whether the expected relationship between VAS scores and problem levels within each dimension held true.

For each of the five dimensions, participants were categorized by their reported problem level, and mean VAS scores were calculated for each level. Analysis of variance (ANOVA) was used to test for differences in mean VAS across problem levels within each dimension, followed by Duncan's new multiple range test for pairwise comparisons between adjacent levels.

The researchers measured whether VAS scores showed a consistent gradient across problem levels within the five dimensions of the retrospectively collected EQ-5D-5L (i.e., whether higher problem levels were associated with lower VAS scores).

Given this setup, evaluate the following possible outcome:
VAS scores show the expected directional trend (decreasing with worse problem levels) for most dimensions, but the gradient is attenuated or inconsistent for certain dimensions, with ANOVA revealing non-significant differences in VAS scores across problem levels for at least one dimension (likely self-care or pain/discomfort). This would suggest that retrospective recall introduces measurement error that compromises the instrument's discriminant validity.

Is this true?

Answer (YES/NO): NO